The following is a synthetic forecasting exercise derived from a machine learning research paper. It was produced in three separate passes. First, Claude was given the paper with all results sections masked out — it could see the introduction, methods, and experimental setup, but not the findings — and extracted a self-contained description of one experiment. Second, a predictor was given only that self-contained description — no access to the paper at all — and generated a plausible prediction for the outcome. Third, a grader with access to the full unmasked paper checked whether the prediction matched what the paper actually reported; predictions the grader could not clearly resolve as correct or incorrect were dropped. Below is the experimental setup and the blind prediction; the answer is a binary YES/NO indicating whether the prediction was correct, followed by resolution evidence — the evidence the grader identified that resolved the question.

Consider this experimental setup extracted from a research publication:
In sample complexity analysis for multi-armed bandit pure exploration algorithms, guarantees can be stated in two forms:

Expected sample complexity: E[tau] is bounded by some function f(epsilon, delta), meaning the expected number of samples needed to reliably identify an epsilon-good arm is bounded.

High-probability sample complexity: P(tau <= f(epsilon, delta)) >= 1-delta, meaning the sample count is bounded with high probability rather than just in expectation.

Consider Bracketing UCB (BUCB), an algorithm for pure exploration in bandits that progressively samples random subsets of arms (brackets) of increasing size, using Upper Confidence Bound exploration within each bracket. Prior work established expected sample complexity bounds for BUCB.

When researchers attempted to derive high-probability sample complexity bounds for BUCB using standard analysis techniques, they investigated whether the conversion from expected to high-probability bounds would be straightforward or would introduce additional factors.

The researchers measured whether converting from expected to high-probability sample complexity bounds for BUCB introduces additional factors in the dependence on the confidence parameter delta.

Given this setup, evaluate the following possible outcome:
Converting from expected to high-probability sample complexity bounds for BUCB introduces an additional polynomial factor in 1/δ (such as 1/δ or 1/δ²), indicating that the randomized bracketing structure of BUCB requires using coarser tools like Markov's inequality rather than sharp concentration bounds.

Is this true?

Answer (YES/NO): NO